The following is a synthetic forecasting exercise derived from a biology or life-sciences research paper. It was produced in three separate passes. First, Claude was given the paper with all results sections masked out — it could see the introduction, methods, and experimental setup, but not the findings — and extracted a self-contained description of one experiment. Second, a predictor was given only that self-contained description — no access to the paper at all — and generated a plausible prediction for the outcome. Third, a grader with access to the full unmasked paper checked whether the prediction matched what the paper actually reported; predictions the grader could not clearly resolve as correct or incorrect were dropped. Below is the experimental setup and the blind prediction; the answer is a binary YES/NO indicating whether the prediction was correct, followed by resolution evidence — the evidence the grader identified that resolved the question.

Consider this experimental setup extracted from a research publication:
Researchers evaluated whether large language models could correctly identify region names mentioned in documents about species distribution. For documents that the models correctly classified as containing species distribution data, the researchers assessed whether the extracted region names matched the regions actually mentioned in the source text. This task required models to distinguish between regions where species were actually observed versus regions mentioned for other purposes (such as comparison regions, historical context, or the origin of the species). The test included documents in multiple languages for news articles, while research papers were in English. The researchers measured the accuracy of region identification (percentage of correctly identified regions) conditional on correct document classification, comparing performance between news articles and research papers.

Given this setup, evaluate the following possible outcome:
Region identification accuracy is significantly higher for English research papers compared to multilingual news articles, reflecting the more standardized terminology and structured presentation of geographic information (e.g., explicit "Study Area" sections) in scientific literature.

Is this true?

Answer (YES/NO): NO